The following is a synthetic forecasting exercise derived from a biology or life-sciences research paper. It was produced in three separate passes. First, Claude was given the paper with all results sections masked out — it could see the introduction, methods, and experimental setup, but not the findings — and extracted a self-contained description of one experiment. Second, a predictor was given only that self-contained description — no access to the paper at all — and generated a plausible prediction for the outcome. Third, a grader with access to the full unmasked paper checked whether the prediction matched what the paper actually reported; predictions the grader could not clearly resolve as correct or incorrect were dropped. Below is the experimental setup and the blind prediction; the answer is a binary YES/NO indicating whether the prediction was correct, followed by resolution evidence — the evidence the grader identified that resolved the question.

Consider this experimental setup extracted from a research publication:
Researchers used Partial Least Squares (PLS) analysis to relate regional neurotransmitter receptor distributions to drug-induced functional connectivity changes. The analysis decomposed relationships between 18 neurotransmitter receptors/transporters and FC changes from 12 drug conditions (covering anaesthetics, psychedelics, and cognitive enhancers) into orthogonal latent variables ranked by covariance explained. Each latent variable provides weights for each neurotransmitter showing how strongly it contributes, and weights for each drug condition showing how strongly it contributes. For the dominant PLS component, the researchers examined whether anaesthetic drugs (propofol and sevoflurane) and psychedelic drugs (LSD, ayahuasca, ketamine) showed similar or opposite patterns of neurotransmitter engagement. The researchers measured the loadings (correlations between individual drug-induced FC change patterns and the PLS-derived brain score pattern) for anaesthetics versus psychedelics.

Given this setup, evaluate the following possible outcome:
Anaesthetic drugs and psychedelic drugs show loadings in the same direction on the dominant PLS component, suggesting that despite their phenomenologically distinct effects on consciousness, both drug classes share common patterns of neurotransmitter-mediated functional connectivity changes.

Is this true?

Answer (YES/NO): NO